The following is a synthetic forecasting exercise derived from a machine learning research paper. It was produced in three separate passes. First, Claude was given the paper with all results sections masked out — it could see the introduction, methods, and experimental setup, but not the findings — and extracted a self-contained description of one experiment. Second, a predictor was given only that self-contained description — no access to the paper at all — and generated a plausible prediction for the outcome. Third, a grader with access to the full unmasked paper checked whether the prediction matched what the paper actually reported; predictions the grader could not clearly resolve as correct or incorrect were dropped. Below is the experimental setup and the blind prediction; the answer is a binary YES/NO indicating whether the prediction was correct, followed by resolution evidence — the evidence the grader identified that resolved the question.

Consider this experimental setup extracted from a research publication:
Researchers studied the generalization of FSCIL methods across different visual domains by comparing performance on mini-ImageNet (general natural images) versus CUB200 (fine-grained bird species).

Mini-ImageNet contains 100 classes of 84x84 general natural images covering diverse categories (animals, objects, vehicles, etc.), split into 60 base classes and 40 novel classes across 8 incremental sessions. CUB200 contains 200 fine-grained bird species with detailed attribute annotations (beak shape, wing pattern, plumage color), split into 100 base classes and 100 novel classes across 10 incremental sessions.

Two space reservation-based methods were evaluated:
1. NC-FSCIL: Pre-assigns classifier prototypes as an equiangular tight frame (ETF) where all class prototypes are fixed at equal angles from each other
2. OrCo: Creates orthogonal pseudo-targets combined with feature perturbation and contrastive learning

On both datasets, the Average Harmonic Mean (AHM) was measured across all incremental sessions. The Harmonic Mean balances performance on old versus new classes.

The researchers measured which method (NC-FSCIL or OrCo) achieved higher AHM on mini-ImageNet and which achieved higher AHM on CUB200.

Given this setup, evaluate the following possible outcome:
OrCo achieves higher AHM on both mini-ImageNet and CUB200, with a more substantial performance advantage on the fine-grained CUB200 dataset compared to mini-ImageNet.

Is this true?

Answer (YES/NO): NO